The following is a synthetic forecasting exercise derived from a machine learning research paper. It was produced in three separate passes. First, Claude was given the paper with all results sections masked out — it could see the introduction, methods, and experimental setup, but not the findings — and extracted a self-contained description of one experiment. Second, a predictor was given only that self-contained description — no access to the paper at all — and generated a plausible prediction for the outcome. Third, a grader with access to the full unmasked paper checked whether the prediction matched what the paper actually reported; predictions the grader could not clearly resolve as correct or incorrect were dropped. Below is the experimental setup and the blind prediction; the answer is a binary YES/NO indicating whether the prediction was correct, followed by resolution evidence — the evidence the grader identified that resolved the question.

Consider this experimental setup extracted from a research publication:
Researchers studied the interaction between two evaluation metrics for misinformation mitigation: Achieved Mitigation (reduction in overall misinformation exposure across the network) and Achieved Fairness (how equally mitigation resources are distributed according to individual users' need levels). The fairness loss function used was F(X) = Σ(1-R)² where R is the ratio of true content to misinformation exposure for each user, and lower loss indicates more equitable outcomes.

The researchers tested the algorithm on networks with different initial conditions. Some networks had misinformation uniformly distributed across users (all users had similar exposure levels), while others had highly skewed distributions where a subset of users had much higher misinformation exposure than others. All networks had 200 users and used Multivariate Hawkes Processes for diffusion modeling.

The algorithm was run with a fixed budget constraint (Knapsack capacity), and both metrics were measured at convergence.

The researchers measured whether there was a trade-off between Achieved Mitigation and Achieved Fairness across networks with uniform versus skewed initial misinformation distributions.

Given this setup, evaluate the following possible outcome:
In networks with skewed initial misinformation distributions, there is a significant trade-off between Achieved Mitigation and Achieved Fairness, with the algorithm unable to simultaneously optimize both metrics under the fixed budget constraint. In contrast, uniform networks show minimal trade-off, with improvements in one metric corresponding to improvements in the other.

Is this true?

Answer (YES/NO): NO